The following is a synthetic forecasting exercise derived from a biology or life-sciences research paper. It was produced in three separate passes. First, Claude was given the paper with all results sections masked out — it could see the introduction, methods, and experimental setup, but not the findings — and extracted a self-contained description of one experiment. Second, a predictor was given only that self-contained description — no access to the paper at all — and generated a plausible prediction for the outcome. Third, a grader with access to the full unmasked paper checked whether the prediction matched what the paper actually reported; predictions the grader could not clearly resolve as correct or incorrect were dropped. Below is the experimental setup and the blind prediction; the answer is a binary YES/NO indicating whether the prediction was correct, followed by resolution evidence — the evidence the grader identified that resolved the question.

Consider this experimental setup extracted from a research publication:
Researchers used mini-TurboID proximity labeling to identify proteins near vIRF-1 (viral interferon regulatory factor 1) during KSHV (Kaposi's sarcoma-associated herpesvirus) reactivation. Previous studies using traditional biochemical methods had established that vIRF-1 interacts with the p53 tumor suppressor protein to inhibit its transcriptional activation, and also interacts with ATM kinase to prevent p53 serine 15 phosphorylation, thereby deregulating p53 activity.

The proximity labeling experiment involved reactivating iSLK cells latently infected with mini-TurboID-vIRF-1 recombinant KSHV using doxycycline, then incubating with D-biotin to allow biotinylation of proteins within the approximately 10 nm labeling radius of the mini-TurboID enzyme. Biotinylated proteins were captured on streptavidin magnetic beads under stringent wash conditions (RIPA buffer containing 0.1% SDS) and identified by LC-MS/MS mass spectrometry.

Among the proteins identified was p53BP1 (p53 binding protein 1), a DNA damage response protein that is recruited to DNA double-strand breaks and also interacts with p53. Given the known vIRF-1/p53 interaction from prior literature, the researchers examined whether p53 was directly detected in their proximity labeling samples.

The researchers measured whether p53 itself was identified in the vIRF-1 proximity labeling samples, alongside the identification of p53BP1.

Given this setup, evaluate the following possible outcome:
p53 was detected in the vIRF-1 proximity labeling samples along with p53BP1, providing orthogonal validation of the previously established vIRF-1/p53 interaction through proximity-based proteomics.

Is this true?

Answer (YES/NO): NO